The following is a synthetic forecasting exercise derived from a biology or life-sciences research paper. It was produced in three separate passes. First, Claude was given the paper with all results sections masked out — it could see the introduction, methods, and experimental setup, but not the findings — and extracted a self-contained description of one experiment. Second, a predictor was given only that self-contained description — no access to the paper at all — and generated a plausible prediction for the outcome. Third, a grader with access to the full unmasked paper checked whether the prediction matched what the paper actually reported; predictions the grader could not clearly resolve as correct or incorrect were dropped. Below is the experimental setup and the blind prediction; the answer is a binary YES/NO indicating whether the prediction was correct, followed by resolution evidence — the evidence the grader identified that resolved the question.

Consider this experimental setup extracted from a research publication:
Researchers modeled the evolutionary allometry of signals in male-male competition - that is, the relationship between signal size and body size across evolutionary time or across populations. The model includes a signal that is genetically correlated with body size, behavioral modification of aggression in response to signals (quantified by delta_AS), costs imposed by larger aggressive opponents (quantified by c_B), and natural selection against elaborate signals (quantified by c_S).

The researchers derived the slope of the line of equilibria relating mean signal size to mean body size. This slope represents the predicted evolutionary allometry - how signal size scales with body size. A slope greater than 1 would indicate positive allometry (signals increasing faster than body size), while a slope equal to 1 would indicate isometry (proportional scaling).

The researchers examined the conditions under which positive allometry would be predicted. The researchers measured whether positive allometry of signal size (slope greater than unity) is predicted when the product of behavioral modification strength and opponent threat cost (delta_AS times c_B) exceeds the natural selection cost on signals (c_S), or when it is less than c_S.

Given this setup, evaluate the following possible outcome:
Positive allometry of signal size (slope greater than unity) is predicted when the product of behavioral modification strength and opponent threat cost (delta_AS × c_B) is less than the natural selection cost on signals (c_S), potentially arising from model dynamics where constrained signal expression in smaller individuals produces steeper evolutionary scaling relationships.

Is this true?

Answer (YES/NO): NO